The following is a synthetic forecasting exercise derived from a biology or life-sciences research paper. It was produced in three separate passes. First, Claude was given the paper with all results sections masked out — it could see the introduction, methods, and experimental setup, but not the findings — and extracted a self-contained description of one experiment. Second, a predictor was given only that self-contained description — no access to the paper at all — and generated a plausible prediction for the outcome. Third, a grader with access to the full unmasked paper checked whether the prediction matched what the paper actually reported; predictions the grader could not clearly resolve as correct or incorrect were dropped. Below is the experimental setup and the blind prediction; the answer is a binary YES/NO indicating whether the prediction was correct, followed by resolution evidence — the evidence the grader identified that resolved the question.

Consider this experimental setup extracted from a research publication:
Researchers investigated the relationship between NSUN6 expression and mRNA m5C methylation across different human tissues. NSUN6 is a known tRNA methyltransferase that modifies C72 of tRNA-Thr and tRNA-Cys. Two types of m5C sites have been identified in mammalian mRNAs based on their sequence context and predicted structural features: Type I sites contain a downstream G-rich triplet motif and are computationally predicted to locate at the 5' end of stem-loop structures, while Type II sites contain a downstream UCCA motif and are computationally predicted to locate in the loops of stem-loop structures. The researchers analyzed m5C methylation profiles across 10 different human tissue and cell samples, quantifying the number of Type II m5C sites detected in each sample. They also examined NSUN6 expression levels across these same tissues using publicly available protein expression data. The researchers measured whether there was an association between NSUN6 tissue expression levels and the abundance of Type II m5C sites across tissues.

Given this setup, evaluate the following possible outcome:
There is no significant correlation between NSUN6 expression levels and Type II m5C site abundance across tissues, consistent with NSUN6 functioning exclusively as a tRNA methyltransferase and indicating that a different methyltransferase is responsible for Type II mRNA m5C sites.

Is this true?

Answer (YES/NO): NO